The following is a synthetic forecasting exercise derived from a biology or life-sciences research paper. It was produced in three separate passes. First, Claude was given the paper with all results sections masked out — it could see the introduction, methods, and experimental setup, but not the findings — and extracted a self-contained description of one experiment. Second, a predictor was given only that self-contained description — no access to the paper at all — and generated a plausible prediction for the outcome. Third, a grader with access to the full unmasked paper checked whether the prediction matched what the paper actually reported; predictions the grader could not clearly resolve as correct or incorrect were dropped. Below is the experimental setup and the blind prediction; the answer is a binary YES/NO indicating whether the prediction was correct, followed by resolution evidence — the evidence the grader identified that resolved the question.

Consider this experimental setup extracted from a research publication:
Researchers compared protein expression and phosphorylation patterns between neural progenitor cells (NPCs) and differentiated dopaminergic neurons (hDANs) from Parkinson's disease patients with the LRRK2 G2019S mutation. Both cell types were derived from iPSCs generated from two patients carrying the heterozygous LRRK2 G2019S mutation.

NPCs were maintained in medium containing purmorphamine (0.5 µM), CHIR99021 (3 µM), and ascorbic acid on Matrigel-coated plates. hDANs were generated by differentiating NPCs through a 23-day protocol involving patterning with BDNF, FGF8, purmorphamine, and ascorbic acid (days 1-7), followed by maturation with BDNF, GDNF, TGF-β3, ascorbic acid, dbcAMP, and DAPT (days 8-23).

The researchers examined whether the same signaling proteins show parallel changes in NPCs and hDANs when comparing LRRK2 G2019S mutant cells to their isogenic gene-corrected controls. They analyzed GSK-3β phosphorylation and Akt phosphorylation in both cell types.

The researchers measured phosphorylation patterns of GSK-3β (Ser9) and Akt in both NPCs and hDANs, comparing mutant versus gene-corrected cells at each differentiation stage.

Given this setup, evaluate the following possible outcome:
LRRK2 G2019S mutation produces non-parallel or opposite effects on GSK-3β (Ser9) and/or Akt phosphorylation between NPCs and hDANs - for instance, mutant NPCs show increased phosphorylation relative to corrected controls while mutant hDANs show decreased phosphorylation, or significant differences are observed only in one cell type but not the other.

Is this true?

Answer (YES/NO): YES